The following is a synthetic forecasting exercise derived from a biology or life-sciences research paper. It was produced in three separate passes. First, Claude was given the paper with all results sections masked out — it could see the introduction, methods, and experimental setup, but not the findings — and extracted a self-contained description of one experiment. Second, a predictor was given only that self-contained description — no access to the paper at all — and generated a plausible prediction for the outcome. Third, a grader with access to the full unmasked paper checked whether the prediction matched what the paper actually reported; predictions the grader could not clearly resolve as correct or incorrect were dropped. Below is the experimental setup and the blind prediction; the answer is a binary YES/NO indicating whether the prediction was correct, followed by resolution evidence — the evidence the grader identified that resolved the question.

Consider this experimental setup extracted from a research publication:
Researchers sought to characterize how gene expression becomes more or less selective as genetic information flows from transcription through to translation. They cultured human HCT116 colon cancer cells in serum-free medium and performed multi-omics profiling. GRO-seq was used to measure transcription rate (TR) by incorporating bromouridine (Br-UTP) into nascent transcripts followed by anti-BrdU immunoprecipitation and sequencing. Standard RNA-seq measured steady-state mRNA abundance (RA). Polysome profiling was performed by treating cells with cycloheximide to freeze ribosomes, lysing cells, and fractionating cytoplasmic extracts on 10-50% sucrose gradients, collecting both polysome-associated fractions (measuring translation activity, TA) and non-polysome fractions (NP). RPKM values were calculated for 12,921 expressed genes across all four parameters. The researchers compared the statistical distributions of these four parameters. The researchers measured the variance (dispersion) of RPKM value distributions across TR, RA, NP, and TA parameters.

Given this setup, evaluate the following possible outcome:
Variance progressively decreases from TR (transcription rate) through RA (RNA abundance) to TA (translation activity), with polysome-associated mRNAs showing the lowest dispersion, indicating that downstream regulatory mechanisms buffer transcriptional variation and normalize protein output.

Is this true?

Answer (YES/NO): NO